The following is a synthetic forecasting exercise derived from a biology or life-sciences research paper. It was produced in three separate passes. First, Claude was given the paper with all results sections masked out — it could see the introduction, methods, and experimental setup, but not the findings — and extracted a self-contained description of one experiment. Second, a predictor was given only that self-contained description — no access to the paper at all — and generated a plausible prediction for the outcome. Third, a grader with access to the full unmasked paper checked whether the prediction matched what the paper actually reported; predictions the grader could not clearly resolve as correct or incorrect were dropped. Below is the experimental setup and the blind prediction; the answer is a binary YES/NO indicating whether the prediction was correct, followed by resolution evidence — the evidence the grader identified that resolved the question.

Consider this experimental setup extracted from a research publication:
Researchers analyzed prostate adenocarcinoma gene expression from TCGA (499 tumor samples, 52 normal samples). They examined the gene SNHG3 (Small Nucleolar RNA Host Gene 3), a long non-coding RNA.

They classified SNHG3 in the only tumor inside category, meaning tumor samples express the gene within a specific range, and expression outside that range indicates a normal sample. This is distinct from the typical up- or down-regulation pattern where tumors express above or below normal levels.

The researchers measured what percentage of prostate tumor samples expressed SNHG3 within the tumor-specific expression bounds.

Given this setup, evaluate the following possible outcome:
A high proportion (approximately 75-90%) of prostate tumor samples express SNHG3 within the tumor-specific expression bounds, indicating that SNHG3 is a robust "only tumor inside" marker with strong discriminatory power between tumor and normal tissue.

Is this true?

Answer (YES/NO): NO